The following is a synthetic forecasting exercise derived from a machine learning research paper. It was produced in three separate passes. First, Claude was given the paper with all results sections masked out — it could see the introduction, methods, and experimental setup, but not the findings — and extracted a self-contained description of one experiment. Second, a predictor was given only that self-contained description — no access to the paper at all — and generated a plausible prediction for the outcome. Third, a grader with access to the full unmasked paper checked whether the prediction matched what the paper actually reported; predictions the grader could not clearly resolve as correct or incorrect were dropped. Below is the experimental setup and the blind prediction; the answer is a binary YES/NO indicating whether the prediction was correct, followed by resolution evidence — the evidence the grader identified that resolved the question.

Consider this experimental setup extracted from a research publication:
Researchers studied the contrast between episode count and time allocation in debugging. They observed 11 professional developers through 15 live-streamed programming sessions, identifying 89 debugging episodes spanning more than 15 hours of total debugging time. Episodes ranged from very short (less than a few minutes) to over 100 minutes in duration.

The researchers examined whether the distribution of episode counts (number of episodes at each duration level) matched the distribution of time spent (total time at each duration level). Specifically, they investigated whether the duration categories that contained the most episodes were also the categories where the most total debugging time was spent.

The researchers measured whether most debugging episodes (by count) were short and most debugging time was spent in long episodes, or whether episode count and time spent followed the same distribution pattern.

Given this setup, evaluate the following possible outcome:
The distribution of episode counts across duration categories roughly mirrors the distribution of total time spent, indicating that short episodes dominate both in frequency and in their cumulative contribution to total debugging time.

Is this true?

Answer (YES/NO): NO